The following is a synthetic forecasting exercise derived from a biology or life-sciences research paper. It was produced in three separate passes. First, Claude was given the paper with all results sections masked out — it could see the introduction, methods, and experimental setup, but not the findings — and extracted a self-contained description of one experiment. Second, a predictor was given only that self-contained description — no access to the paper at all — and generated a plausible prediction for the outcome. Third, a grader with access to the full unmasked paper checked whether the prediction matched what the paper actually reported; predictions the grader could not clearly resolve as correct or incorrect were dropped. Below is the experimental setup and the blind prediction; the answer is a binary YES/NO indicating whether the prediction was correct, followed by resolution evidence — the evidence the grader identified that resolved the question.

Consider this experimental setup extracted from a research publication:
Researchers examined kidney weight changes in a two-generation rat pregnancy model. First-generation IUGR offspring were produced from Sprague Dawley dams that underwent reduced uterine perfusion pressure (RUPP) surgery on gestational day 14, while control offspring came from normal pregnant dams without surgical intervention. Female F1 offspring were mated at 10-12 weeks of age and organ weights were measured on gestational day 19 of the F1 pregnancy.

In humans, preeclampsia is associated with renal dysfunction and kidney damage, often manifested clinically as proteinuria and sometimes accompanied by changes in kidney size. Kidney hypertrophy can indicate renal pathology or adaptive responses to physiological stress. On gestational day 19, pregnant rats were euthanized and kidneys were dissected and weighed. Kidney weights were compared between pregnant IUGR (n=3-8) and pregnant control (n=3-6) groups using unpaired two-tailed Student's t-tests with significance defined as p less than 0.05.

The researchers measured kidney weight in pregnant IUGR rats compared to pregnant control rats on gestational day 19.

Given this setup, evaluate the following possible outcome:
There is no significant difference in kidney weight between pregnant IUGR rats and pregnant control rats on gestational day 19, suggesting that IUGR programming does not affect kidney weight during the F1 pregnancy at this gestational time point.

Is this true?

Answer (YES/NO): YES